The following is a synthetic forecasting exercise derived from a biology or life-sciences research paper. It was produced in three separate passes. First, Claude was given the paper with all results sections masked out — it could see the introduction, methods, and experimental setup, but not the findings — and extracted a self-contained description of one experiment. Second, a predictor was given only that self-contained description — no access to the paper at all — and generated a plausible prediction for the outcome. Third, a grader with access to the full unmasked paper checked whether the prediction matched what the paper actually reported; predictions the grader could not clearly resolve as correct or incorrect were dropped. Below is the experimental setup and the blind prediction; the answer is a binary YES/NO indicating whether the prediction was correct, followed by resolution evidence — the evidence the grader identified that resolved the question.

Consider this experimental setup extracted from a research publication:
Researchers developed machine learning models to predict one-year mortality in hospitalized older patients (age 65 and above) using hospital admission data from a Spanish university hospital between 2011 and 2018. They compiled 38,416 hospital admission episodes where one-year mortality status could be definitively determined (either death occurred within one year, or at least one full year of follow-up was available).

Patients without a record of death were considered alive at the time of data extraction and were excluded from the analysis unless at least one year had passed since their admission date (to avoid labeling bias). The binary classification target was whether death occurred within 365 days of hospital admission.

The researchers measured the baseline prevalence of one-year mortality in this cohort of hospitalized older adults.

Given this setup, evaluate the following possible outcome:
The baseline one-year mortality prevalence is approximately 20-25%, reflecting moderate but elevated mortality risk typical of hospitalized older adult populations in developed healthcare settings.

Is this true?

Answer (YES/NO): NO